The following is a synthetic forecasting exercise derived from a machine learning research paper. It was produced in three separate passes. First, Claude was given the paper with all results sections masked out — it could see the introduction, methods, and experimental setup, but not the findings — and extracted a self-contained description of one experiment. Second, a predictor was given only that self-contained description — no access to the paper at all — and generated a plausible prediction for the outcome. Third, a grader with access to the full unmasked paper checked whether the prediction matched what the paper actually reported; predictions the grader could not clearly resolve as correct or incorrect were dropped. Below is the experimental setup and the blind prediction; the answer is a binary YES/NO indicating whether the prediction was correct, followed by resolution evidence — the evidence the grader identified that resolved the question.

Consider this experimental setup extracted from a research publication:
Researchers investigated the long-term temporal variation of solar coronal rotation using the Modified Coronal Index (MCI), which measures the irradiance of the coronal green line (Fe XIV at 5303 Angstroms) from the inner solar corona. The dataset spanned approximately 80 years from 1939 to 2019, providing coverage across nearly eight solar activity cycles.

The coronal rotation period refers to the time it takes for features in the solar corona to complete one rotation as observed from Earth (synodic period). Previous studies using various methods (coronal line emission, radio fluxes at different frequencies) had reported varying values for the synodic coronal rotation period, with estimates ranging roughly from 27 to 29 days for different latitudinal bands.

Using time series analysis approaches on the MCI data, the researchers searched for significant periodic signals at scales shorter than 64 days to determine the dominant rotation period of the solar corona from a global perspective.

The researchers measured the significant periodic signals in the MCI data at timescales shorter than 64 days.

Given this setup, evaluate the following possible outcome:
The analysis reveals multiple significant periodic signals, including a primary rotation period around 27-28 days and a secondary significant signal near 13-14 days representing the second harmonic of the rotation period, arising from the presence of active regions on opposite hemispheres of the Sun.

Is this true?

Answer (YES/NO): NO